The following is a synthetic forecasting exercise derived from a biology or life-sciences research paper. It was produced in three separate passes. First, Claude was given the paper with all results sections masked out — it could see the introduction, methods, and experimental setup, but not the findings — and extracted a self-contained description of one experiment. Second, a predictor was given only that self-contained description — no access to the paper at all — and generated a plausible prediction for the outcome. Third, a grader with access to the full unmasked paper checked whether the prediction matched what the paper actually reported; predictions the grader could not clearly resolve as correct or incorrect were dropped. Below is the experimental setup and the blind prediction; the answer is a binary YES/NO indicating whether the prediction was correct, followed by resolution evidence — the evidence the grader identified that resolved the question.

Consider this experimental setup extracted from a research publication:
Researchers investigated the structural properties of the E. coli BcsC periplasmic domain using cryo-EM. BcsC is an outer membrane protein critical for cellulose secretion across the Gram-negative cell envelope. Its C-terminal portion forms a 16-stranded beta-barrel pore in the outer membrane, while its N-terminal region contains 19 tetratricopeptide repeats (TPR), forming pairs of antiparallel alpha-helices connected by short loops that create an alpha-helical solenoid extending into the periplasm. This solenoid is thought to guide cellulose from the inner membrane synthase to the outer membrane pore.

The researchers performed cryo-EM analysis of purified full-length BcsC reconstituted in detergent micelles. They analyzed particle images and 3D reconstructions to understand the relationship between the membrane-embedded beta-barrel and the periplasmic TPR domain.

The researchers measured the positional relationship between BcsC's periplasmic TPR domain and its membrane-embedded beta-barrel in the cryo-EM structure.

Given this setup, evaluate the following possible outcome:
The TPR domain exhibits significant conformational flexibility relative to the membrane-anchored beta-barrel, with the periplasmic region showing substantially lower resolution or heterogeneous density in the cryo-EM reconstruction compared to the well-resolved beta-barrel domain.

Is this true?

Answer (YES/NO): YES